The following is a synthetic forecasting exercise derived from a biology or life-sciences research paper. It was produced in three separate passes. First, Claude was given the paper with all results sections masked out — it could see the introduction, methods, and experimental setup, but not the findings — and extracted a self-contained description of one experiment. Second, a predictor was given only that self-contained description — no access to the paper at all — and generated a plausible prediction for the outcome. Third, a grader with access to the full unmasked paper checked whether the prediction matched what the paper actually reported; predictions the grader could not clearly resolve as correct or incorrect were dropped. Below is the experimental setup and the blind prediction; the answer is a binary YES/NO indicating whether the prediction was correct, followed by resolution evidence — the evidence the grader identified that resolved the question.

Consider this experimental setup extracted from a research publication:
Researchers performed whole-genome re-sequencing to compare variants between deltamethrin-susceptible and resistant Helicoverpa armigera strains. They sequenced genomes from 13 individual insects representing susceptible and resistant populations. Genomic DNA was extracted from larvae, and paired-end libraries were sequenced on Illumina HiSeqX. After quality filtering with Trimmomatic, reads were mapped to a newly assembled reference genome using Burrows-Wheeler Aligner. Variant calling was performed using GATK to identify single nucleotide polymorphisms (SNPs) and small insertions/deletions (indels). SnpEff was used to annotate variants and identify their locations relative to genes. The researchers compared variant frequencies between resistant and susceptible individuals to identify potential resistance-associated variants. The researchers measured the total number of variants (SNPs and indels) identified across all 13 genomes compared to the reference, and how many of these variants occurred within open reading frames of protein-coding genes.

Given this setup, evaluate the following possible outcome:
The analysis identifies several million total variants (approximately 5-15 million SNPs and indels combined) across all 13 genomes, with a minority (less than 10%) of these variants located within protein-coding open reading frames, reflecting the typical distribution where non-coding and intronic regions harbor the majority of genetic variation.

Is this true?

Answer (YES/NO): NO